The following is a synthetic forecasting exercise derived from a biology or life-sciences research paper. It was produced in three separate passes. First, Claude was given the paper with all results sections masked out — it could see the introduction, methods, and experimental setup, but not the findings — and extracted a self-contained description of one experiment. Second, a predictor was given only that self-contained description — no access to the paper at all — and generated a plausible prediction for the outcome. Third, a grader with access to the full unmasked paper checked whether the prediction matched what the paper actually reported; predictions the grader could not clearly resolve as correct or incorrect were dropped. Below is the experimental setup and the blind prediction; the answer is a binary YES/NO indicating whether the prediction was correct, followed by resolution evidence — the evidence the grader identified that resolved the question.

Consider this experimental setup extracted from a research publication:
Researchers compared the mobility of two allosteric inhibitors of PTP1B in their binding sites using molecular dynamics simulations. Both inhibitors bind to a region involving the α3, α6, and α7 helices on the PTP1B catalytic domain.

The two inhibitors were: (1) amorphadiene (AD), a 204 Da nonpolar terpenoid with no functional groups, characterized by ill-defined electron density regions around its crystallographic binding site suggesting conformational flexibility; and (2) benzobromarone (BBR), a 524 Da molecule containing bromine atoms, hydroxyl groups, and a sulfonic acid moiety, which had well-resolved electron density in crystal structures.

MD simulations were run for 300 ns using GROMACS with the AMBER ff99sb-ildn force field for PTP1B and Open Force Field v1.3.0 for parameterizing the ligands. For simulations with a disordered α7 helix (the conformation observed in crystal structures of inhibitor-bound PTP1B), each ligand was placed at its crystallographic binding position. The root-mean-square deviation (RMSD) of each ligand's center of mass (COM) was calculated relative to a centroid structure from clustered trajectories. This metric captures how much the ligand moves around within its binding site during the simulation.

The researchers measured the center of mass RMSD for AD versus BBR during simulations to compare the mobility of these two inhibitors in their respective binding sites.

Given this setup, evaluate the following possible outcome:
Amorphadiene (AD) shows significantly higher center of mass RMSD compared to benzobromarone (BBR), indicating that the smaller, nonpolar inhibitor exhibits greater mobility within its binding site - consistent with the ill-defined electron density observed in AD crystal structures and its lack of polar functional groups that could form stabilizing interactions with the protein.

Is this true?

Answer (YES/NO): YES